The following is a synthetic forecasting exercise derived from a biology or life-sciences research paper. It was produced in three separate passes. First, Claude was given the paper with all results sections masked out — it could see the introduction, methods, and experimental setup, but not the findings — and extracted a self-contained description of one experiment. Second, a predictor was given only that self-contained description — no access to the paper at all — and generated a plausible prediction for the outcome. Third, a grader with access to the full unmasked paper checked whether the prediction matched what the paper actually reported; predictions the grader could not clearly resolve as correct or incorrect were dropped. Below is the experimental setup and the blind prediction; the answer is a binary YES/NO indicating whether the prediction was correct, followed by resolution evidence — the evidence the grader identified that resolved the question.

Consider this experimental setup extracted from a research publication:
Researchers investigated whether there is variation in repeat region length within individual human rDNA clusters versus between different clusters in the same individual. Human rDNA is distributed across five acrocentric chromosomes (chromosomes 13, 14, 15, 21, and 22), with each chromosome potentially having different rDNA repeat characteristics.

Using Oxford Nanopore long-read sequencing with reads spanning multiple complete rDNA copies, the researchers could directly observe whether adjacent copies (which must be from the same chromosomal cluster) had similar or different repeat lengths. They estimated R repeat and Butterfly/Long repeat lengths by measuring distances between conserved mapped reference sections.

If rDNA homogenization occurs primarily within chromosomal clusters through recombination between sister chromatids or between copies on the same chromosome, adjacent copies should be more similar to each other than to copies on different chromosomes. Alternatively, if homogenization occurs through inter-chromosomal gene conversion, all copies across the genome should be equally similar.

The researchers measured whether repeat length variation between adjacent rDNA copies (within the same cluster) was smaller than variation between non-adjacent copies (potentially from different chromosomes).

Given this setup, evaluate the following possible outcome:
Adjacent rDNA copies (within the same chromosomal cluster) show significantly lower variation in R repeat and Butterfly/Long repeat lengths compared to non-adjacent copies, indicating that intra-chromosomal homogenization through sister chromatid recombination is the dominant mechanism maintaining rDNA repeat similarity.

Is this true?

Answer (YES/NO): YES